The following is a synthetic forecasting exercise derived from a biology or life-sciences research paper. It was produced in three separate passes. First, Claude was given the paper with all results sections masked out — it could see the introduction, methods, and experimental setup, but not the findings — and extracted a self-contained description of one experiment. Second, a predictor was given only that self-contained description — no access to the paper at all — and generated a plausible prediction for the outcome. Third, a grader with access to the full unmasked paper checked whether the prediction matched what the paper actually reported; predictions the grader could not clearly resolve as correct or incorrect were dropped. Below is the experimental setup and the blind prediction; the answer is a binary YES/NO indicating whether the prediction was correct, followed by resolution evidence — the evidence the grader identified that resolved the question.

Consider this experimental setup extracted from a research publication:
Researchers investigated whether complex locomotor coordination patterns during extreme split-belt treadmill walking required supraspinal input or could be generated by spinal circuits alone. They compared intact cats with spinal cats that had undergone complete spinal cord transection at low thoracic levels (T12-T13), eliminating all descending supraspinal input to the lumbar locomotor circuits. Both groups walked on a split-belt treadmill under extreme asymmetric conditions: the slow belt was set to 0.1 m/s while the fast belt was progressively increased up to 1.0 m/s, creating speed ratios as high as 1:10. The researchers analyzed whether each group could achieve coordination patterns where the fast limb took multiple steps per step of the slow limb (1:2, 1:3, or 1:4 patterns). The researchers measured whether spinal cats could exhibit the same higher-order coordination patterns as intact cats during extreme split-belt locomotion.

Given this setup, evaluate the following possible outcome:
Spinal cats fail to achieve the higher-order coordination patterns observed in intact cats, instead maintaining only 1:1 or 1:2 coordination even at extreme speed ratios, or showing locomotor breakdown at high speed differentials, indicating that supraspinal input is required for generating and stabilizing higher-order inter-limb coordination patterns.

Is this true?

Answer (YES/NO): NO